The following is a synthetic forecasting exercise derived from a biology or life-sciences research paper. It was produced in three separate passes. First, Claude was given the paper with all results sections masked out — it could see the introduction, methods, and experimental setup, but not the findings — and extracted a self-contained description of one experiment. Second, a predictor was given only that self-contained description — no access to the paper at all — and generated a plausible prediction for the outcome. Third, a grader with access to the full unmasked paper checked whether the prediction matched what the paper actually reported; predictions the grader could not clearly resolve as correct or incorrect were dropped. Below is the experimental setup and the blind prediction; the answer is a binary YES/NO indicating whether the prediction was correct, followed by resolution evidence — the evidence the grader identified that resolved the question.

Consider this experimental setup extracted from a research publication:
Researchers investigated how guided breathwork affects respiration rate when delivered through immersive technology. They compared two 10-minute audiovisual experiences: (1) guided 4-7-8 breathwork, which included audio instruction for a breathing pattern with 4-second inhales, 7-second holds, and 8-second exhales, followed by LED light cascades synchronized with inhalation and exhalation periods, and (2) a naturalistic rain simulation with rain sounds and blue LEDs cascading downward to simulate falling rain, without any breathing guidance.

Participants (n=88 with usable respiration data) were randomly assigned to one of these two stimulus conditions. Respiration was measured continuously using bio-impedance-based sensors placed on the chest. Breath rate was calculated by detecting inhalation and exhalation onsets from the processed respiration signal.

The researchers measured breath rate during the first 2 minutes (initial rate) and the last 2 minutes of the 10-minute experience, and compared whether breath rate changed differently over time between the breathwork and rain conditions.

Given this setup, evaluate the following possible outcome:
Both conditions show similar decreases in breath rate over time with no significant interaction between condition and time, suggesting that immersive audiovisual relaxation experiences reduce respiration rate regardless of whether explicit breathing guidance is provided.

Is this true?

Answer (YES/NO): NO